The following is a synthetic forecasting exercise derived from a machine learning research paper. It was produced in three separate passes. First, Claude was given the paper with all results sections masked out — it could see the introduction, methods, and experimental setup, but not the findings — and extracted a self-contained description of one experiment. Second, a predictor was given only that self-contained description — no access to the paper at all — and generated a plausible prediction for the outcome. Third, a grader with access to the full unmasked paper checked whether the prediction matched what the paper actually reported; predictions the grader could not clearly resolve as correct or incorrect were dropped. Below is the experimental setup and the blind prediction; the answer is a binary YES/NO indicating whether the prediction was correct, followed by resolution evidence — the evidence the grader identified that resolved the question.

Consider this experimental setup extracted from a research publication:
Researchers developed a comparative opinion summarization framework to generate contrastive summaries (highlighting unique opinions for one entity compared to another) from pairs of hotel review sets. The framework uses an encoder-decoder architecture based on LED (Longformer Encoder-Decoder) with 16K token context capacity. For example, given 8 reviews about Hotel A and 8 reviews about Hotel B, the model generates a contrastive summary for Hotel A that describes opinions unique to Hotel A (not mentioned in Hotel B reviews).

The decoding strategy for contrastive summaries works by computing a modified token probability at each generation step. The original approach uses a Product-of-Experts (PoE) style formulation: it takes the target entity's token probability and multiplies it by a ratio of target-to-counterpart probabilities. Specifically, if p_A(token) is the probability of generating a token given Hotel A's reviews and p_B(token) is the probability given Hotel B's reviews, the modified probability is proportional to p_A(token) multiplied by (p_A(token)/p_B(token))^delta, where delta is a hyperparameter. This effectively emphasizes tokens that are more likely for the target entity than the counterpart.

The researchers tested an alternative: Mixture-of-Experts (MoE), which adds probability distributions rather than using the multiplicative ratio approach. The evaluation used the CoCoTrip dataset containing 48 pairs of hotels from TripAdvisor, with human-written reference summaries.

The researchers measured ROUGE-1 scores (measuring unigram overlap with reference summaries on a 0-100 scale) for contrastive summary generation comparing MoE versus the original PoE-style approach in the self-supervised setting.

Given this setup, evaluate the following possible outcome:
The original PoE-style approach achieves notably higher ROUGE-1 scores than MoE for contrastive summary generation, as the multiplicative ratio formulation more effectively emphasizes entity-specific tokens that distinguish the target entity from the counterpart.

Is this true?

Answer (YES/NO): YES